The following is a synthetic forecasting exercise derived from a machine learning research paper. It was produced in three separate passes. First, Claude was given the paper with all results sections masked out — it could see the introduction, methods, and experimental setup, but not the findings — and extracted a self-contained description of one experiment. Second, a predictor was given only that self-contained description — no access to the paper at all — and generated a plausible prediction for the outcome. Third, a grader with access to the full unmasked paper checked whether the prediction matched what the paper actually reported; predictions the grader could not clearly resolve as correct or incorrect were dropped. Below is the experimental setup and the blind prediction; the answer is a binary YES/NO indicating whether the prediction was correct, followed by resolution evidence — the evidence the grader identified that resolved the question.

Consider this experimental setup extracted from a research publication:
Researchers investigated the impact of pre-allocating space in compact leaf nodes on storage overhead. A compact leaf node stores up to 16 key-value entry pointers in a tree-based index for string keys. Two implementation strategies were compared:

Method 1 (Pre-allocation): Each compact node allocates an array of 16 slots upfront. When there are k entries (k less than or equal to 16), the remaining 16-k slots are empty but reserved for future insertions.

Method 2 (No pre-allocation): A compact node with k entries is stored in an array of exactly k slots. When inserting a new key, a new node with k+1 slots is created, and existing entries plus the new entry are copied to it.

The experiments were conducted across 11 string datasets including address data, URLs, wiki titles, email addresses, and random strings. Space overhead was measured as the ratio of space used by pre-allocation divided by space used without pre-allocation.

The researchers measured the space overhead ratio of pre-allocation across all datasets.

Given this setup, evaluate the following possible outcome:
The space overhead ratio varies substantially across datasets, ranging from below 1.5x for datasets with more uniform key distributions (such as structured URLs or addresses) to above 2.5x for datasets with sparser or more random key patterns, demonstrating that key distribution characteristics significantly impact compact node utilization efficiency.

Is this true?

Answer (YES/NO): NO